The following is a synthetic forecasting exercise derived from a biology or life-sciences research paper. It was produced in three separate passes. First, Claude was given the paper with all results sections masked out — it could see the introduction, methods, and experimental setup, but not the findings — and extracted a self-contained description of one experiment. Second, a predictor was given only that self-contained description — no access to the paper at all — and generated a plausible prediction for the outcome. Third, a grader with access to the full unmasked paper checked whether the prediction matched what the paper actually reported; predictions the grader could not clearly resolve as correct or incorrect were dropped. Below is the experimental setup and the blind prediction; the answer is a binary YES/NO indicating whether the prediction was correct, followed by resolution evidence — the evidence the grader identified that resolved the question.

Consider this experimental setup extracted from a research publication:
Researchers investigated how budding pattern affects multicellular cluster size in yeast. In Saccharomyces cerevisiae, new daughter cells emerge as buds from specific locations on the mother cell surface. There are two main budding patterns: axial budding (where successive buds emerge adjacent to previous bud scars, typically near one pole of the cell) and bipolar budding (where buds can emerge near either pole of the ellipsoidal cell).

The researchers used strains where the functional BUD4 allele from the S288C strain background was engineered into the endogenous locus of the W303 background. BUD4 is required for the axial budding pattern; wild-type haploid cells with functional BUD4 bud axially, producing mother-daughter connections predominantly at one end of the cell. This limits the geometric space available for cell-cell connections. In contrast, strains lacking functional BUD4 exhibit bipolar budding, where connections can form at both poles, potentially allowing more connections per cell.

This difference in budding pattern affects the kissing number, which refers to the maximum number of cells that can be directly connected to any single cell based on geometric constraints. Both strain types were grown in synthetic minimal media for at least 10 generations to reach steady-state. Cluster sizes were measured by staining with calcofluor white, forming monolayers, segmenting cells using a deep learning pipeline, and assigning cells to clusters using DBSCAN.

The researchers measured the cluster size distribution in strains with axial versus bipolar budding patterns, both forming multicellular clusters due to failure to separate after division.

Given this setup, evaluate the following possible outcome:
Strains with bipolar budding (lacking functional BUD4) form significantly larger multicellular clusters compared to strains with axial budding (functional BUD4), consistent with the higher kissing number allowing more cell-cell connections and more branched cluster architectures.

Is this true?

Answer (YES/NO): YES